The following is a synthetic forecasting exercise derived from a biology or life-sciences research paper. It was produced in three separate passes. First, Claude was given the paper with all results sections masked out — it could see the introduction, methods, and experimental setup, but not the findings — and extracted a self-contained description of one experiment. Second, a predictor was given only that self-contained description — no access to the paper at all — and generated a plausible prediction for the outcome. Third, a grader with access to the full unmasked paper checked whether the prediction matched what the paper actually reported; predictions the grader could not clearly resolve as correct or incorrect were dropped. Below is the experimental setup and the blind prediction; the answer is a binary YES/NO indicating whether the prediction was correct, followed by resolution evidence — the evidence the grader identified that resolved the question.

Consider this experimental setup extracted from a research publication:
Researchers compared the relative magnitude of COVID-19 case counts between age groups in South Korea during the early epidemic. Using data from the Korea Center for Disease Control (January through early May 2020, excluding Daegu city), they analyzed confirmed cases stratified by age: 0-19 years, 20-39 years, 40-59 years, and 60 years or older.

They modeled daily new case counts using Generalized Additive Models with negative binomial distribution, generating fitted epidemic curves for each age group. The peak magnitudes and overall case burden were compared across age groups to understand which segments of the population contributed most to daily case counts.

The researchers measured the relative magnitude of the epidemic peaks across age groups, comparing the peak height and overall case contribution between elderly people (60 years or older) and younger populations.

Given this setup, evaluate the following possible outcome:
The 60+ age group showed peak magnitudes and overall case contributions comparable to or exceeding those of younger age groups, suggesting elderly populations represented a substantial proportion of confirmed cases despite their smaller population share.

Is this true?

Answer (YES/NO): NO